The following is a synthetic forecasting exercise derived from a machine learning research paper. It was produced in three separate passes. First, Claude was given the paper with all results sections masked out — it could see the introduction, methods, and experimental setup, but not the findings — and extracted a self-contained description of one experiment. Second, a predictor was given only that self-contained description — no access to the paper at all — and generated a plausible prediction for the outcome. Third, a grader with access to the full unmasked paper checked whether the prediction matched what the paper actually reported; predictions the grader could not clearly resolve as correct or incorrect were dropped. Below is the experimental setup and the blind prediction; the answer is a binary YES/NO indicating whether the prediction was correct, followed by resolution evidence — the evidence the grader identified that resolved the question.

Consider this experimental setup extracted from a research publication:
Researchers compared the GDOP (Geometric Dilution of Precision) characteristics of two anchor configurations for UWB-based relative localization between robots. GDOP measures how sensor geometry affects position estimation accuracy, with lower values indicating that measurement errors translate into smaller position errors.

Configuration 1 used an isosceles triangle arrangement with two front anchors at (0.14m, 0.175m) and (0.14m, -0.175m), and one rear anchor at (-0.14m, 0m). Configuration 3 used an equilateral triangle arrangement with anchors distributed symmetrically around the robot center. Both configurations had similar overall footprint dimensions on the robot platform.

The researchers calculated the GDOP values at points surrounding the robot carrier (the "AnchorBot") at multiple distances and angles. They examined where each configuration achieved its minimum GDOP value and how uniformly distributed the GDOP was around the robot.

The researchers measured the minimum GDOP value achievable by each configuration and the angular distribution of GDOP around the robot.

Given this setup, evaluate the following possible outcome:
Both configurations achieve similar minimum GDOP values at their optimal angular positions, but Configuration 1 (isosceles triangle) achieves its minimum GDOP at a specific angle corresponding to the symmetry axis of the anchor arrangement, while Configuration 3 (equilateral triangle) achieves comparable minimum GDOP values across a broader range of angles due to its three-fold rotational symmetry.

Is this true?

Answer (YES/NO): NO